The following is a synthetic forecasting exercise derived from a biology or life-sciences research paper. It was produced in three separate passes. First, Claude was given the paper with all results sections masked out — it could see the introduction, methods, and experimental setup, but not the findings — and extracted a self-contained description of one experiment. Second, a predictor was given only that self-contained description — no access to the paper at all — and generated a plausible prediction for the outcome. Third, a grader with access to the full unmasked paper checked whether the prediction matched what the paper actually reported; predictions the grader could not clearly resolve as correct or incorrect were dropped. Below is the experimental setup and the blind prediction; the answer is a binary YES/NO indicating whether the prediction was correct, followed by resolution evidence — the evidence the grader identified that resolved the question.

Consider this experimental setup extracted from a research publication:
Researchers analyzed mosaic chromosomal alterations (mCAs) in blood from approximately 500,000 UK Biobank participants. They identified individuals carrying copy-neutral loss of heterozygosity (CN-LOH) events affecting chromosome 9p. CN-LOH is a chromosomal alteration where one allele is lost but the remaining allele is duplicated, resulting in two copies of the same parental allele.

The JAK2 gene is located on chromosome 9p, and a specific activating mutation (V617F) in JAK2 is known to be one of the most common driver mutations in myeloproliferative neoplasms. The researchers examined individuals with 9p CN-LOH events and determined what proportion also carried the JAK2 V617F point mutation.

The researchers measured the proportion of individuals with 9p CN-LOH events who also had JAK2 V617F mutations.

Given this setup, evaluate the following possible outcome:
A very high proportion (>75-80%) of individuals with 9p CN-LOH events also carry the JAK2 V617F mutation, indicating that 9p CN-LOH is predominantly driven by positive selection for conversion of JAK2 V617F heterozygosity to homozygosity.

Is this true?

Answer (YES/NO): NO